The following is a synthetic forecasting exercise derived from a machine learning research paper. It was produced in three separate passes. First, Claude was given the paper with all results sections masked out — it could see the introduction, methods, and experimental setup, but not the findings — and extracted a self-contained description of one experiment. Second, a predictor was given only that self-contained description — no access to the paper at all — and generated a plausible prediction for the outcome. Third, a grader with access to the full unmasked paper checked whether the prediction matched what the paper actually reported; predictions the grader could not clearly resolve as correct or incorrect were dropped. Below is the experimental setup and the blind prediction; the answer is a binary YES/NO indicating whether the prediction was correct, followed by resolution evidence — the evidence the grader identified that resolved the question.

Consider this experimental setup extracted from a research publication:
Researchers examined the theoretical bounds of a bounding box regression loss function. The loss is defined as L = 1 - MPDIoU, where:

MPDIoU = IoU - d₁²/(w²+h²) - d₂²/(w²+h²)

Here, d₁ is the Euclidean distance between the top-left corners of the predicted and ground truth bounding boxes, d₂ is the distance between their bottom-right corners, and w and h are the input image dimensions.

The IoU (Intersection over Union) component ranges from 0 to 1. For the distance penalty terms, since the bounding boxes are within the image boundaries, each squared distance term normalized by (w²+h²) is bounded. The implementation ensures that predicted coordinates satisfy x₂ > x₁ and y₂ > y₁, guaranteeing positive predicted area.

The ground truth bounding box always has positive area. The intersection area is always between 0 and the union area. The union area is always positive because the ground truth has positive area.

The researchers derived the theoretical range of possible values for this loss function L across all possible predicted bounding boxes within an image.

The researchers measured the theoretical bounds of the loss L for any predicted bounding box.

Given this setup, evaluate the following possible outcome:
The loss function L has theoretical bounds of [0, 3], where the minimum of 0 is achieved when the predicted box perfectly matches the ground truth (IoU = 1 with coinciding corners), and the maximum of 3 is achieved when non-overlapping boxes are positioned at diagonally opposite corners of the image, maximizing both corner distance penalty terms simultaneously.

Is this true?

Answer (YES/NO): NO